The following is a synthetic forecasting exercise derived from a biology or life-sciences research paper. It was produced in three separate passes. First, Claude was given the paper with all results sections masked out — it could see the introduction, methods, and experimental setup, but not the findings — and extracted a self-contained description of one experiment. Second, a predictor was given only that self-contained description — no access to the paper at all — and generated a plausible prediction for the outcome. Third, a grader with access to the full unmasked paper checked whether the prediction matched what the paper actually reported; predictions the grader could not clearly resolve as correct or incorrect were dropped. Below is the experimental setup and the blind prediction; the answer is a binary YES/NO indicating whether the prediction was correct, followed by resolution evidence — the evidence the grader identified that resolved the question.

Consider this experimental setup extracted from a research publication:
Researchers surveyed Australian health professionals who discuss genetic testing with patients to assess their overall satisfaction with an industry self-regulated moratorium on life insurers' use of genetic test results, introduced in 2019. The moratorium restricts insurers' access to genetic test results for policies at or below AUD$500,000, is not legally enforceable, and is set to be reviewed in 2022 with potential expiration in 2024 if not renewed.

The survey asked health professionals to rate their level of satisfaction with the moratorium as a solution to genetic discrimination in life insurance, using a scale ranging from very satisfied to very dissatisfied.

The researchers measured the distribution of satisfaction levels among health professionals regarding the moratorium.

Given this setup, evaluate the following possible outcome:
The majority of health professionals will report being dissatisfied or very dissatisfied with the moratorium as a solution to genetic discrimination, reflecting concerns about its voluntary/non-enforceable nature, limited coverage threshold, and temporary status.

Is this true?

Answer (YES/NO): NO